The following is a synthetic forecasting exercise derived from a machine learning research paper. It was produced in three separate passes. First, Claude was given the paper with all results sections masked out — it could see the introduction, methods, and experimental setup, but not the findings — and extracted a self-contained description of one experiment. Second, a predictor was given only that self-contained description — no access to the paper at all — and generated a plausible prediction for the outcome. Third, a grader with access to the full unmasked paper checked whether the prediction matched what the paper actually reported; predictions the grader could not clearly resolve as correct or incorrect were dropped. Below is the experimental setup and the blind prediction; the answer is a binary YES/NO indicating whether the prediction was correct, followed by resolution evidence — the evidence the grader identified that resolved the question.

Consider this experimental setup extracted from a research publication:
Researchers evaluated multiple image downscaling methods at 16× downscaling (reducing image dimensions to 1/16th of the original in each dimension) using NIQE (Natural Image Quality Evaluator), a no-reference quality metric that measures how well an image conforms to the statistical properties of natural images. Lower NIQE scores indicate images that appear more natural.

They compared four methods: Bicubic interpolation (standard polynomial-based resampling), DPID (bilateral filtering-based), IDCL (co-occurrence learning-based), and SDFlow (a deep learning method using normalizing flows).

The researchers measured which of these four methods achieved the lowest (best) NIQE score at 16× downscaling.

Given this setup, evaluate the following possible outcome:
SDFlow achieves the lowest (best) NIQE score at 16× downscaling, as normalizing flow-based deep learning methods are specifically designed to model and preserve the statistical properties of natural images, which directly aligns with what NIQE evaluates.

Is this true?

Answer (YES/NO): NO